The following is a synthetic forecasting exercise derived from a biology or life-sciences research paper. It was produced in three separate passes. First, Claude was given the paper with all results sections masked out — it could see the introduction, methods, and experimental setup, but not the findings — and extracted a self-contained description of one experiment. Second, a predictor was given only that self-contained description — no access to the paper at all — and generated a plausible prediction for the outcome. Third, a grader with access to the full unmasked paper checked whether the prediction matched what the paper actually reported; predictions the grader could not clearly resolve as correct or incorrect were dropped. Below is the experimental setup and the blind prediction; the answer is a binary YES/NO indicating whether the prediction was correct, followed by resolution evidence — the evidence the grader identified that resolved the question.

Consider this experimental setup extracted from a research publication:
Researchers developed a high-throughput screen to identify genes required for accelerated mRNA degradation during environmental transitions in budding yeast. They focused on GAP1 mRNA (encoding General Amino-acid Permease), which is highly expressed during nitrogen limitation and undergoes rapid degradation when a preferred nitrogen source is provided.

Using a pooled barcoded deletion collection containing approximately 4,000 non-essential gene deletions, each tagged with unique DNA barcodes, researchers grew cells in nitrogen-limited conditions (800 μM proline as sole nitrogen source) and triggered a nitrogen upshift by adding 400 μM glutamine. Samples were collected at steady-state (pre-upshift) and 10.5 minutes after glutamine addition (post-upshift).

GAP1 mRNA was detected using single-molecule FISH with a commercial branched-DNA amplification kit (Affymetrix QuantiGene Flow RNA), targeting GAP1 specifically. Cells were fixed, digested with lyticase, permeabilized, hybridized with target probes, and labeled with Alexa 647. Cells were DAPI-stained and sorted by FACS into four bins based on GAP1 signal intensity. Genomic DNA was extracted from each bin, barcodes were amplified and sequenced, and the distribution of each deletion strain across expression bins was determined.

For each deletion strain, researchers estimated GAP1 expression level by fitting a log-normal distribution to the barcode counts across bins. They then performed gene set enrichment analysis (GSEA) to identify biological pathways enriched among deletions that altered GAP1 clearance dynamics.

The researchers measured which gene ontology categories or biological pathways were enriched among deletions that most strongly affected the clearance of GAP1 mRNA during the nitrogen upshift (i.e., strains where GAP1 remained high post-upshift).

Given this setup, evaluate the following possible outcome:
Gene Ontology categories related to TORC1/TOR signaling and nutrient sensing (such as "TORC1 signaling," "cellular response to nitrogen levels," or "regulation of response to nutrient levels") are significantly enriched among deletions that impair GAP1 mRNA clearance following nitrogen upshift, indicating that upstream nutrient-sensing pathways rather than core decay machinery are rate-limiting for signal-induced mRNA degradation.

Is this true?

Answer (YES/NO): NO